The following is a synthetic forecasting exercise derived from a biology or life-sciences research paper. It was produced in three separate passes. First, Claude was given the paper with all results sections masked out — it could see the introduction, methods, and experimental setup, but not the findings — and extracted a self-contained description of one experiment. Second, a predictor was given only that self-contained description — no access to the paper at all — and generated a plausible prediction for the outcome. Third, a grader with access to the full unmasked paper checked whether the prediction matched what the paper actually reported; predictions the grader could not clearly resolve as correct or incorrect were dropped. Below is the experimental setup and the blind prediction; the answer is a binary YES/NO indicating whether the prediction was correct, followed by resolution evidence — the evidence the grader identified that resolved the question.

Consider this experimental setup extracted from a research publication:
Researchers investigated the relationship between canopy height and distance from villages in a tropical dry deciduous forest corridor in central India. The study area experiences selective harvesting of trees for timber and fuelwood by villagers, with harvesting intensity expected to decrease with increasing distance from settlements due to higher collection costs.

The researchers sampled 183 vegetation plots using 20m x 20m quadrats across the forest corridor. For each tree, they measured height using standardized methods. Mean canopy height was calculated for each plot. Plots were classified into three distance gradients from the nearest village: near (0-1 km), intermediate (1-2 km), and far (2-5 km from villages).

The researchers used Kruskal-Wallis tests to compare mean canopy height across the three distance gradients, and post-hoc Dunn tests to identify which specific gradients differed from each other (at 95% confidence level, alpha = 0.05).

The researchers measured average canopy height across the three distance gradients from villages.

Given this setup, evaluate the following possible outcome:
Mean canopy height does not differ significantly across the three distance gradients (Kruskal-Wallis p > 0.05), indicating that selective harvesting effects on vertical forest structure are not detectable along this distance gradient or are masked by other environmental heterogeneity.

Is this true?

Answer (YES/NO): YES